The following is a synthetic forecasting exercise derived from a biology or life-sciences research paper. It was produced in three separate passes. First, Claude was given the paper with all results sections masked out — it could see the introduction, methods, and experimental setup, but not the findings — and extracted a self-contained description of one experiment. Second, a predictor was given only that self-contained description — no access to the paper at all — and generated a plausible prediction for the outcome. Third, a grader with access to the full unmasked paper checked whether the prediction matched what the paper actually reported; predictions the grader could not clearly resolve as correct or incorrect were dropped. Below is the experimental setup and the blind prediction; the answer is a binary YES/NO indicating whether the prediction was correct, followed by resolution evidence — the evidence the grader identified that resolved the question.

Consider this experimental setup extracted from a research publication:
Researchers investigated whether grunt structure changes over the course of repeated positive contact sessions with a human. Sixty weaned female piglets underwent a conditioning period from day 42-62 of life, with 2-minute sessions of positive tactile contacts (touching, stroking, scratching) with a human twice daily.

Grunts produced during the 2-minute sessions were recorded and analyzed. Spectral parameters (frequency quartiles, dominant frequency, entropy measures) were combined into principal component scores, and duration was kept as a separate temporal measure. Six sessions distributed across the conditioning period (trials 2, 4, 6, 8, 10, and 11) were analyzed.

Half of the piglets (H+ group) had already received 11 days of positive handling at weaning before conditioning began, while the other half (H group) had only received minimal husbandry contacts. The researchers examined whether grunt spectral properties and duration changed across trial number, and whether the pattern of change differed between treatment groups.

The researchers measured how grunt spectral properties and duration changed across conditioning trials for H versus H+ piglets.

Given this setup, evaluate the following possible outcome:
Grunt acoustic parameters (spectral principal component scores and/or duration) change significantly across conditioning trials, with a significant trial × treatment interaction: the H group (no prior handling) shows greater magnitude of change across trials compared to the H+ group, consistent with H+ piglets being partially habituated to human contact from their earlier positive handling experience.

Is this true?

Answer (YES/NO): NO